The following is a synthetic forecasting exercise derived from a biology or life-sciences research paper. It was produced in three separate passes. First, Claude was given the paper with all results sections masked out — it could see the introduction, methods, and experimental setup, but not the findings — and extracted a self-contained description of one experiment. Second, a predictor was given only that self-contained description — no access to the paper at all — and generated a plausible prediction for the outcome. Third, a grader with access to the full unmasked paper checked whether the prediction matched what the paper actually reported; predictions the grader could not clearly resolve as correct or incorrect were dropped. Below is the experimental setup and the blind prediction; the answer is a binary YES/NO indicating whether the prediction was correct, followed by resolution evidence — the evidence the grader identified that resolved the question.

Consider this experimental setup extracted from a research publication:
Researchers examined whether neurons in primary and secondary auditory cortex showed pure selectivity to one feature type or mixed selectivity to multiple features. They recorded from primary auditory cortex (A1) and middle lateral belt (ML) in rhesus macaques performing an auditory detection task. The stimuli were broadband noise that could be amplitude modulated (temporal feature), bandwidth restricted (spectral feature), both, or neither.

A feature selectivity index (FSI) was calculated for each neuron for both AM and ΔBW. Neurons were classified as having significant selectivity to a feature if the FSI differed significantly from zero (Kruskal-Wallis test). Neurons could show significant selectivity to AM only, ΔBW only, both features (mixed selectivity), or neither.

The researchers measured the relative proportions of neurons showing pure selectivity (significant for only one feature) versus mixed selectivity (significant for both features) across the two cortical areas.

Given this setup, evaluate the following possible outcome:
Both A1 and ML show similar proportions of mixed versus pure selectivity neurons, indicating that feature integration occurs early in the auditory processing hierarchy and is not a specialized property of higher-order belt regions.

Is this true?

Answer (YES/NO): YES